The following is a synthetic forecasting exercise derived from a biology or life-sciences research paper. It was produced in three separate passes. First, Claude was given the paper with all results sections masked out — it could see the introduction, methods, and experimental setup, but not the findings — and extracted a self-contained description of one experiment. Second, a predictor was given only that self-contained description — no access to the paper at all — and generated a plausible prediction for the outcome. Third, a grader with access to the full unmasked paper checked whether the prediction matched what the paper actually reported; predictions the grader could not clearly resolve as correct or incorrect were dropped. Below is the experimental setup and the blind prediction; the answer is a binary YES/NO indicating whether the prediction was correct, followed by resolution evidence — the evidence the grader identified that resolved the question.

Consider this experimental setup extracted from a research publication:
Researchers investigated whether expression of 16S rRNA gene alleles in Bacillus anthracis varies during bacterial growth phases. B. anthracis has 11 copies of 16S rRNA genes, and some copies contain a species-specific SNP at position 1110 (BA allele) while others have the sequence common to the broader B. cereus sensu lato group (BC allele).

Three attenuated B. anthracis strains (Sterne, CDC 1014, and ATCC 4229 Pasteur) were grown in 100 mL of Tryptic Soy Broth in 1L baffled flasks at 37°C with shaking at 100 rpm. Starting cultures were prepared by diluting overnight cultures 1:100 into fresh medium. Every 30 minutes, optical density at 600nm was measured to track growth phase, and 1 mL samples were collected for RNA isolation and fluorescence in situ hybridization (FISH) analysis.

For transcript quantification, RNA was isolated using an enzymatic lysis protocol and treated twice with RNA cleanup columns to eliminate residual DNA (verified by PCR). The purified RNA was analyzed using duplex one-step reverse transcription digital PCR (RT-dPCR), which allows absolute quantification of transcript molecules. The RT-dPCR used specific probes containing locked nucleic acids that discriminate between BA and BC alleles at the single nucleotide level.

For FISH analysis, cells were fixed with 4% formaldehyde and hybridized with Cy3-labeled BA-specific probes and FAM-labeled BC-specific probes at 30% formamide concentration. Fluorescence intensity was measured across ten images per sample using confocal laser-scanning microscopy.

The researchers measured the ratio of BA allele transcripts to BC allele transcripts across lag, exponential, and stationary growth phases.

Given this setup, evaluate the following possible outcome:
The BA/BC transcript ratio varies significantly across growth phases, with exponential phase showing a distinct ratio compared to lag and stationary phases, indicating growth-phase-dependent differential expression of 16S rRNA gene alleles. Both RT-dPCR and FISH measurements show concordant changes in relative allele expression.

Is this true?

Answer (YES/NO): NO